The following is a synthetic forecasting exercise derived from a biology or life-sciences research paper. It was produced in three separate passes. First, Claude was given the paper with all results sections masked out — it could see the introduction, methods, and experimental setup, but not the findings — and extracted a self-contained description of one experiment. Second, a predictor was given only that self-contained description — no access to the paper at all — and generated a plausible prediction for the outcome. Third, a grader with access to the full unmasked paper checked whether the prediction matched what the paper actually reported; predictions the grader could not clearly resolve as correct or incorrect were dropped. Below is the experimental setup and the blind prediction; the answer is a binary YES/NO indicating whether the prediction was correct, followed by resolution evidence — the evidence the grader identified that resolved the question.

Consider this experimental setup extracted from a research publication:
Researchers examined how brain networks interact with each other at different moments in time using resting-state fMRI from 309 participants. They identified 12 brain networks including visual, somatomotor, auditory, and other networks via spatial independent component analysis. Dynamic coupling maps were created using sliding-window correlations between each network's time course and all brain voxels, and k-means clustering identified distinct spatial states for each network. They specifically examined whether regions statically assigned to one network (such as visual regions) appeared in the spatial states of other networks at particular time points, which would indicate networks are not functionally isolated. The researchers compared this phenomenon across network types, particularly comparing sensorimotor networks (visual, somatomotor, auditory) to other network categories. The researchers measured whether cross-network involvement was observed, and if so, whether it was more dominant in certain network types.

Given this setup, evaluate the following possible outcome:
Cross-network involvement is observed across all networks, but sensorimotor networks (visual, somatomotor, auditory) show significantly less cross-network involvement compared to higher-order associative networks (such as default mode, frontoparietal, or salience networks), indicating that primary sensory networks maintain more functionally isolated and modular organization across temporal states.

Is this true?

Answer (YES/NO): NO